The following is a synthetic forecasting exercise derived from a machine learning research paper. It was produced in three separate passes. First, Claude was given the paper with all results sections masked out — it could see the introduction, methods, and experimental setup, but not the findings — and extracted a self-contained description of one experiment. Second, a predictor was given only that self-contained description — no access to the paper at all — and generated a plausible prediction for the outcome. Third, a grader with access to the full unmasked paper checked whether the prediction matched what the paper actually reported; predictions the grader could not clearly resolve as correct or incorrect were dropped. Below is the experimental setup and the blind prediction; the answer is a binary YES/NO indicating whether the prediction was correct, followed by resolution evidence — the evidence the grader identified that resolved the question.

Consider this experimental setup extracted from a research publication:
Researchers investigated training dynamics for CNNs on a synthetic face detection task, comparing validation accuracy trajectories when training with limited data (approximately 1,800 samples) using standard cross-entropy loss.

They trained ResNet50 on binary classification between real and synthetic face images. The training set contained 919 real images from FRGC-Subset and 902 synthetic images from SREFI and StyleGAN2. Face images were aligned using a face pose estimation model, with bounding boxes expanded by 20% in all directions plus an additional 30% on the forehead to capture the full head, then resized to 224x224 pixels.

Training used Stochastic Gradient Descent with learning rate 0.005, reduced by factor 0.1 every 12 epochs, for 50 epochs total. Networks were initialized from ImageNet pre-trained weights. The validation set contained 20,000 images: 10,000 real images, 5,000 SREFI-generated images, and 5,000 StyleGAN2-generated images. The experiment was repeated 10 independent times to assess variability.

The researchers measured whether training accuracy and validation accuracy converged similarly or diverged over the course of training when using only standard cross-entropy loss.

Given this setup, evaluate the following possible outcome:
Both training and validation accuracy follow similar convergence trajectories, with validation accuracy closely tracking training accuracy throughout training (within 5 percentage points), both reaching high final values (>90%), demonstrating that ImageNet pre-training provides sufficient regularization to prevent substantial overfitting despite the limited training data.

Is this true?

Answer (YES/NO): NO